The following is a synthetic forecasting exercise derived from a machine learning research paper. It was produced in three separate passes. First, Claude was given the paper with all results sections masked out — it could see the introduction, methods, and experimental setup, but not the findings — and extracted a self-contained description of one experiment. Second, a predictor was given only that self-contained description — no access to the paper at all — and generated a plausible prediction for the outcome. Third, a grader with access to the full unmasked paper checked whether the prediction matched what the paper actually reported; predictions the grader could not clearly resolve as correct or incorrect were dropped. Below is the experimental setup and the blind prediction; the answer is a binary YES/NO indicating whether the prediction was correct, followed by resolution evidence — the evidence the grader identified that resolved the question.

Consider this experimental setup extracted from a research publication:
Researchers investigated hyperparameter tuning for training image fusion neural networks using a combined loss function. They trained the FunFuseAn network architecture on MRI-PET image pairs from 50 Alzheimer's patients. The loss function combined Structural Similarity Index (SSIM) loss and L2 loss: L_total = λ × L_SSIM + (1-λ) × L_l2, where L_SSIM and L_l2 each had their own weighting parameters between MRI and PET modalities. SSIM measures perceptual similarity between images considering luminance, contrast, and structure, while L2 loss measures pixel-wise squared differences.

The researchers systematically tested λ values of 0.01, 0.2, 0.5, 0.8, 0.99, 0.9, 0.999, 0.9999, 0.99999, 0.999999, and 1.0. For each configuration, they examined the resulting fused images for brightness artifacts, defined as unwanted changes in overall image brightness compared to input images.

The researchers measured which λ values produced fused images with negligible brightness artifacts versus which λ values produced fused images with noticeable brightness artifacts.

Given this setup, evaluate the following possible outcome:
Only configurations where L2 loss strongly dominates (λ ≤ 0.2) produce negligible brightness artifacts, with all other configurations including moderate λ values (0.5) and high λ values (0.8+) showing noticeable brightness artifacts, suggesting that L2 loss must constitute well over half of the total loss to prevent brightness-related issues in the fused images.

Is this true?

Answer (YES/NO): NO